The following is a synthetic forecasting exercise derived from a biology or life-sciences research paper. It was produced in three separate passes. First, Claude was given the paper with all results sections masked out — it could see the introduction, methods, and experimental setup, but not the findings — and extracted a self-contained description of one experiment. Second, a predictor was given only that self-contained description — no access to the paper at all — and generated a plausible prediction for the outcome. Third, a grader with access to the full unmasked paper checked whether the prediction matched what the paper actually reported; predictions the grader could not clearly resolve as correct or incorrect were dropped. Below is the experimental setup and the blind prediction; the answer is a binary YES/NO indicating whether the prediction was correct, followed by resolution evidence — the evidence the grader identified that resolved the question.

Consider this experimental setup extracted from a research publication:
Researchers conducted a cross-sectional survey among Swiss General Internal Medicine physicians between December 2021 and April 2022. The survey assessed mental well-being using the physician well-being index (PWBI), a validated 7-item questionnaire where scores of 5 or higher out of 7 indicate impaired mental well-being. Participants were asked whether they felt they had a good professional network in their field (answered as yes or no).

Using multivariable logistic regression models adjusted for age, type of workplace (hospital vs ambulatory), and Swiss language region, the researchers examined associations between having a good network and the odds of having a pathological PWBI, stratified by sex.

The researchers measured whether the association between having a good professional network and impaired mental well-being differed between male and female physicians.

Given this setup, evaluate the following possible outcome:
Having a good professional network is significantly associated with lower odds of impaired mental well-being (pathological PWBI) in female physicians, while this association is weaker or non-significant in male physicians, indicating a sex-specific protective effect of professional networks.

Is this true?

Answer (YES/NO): NO